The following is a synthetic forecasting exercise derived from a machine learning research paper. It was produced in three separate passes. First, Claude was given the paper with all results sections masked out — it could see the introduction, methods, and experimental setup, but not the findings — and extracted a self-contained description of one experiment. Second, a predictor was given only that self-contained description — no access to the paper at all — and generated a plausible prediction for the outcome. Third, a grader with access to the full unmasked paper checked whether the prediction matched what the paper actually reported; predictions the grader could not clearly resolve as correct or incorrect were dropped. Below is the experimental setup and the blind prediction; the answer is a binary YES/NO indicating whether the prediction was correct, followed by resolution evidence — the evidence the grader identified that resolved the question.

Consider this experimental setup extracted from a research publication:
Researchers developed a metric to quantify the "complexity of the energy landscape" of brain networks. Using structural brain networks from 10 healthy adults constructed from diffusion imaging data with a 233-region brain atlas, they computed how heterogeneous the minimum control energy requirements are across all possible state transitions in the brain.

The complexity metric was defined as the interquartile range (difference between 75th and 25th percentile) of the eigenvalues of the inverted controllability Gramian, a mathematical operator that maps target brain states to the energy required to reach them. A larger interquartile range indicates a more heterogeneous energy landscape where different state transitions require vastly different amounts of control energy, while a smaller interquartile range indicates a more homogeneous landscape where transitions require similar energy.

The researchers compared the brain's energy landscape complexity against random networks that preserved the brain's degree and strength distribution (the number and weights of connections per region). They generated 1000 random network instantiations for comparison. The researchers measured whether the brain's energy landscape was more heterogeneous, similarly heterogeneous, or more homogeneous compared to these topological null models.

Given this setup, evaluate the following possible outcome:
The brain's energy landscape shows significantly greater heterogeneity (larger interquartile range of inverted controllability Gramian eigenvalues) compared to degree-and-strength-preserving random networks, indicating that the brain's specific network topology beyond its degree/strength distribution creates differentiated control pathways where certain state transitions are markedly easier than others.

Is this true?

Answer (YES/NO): NO